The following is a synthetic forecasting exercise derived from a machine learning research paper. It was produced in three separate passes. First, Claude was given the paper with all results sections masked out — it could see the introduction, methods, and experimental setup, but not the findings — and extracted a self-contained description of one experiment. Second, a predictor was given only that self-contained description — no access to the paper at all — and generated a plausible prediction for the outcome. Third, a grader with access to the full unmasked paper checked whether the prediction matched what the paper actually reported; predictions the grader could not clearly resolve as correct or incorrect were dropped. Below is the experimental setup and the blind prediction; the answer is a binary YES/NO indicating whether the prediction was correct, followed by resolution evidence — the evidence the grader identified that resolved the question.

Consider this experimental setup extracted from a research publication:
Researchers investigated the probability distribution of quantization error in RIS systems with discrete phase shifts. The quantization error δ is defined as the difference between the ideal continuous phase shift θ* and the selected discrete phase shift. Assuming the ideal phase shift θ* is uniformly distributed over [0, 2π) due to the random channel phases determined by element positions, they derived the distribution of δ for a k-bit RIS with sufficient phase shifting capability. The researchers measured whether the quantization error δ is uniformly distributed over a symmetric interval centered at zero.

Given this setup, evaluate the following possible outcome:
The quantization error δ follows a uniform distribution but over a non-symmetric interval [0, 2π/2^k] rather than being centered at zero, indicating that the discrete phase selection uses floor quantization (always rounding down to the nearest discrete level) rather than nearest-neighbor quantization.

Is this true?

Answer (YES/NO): NO